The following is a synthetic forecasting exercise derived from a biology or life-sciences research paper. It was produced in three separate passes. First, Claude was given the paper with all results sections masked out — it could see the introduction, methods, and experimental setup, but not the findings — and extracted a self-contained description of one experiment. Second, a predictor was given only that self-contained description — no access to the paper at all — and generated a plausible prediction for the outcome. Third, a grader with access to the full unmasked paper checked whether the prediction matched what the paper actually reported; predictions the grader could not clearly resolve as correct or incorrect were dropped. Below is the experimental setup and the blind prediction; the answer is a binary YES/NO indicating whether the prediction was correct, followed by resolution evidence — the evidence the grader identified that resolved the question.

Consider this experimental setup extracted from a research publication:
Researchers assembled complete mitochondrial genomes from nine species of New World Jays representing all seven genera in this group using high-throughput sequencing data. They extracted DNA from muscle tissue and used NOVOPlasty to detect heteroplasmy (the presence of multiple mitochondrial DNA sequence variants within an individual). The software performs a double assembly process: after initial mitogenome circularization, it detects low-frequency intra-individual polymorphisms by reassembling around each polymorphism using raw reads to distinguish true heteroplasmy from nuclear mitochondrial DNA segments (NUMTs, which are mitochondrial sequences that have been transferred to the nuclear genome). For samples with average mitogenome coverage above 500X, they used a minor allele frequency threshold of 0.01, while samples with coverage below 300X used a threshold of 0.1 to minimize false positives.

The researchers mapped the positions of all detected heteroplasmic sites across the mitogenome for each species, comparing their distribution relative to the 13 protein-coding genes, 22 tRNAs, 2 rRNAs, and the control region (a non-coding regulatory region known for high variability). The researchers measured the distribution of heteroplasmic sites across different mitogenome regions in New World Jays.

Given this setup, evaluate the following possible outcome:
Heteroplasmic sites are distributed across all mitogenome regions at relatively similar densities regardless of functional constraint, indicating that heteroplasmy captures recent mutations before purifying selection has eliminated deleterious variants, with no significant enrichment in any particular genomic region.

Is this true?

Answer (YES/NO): NO